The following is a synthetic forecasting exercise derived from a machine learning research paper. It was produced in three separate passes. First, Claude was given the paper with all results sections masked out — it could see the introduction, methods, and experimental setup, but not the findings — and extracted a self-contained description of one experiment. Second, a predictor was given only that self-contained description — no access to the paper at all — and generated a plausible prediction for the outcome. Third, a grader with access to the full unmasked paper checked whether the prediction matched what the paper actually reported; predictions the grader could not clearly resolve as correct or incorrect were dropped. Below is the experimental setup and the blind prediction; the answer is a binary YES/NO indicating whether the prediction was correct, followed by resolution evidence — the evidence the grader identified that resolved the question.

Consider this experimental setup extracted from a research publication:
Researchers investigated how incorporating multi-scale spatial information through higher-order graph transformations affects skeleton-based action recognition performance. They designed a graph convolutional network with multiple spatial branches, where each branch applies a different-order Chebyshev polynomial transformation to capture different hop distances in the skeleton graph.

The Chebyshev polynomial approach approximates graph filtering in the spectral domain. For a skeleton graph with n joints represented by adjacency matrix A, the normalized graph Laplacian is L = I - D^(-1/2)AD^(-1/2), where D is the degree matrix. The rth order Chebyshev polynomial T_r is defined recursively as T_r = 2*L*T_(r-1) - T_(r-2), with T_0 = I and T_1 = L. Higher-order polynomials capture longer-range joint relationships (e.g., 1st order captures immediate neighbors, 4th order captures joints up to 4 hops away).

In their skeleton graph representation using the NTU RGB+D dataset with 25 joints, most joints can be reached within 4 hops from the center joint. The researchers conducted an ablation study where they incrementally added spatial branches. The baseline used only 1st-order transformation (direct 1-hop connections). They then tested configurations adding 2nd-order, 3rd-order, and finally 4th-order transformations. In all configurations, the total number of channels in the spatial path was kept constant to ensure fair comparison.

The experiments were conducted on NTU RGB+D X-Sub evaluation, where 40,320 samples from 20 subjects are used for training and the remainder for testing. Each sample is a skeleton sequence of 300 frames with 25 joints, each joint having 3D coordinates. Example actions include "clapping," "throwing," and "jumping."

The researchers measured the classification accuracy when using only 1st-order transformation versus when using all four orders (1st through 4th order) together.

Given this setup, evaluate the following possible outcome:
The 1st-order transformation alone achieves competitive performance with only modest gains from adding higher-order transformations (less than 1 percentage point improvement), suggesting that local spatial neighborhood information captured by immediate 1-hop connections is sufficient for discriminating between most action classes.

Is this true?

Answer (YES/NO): NO